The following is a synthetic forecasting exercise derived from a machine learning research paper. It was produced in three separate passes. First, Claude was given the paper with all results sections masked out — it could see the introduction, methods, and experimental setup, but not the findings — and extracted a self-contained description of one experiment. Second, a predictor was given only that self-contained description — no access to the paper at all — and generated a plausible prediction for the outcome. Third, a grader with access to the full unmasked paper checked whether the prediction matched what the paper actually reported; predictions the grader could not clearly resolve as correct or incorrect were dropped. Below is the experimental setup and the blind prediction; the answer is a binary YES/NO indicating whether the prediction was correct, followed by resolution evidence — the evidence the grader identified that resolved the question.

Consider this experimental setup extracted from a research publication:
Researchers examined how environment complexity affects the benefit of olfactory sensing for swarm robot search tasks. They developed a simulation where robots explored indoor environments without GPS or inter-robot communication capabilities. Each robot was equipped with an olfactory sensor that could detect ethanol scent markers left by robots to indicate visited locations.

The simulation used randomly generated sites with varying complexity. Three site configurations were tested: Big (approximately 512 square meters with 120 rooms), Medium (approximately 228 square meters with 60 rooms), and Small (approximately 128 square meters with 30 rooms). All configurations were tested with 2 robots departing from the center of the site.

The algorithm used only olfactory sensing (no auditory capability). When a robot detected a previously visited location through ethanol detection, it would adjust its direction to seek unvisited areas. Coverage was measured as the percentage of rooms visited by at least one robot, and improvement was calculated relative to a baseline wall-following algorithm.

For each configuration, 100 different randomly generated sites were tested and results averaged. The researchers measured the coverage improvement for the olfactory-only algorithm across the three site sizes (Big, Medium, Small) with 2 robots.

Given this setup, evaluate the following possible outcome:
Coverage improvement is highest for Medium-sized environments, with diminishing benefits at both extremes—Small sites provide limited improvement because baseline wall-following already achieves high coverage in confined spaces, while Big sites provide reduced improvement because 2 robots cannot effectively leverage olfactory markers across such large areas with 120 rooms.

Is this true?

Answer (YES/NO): NO